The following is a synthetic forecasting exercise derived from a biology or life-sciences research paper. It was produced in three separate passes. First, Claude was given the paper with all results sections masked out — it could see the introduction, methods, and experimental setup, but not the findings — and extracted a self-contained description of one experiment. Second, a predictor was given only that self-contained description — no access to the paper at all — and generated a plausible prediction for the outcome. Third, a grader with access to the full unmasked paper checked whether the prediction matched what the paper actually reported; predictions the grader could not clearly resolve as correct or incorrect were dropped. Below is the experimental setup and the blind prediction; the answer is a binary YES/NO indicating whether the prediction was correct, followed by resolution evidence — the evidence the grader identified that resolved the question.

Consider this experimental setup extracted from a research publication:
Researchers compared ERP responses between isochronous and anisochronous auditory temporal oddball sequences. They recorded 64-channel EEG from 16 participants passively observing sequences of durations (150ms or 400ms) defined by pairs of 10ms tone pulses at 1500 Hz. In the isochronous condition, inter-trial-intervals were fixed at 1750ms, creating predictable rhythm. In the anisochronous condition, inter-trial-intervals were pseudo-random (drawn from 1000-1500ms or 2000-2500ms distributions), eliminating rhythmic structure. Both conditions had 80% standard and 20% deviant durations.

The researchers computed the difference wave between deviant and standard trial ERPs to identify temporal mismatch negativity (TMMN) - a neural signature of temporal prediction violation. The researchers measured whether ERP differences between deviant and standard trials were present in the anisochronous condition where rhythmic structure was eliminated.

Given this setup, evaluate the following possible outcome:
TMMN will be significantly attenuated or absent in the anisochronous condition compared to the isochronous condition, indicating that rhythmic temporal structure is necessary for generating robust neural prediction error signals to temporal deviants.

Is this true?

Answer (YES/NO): NO